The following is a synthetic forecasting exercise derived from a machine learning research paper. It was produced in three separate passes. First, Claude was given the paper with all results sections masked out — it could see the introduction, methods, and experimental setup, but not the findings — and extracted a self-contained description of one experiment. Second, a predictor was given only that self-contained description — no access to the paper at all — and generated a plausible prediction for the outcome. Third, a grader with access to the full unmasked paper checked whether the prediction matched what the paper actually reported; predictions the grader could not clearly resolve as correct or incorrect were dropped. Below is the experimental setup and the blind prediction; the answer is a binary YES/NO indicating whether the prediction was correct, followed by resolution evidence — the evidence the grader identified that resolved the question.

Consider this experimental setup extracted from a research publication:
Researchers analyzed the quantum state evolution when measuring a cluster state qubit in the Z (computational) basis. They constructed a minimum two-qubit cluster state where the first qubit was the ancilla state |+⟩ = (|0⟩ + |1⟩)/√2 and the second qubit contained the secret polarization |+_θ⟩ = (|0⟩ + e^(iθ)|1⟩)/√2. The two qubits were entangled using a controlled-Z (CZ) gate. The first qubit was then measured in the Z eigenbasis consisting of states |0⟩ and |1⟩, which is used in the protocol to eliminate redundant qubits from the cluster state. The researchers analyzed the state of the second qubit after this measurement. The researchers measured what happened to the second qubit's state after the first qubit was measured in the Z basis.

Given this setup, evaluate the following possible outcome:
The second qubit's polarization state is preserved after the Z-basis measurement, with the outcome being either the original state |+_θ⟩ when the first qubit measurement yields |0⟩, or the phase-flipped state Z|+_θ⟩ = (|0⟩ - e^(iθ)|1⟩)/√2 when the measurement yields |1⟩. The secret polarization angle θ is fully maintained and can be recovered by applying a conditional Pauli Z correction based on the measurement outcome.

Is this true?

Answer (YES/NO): YES